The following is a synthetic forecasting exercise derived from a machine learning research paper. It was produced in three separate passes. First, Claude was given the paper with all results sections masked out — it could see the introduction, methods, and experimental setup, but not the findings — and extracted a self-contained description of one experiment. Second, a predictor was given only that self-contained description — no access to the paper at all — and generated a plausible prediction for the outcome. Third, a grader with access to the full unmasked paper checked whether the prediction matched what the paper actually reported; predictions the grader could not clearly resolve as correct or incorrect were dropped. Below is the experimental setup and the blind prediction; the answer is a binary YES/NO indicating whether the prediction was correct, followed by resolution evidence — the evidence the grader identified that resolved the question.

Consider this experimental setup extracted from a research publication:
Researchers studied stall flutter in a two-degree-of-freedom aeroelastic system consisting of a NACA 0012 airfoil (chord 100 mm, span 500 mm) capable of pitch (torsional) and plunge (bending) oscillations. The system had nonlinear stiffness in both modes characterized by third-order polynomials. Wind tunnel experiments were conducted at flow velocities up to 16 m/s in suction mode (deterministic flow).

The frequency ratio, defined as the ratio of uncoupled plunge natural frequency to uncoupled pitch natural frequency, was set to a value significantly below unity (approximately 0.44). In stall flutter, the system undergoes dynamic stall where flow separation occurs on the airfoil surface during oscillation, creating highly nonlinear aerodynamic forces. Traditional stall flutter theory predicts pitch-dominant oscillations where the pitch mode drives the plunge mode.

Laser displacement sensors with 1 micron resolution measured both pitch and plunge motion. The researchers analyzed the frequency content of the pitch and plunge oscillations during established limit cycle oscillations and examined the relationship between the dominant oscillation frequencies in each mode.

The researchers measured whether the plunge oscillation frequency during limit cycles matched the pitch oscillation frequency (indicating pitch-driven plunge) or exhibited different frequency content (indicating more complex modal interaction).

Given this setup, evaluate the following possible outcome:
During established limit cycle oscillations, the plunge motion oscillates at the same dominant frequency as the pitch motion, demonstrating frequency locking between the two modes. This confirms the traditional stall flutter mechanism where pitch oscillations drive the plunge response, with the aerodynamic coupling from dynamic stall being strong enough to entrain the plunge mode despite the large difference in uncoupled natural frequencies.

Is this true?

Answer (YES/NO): NO